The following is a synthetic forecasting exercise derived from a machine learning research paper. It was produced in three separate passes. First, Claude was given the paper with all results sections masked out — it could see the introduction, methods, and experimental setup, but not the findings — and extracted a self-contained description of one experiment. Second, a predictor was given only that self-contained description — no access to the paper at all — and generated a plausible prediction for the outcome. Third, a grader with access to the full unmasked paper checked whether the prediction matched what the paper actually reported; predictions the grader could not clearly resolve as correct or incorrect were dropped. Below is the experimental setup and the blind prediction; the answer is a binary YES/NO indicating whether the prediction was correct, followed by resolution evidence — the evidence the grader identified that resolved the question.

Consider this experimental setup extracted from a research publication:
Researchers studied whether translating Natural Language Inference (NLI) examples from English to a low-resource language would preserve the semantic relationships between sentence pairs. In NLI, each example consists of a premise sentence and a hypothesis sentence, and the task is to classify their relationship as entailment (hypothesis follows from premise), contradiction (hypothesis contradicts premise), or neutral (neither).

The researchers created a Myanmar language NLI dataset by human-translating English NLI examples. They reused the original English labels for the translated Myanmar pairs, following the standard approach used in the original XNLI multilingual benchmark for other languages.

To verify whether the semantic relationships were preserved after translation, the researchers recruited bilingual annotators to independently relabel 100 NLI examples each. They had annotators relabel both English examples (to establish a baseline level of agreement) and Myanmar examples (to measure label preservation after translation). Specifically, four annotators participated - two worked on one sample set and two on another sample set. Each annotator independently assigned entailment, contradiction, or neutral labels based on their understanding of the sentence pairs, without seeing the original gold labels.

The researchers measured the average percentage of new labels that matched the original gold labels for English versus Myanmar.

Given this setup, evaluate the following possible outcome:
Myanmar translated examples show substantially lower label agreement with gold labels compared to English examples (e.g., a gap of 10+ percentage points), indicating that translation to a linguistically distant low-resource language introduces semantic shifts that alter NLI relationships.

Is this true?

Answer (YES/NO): NO